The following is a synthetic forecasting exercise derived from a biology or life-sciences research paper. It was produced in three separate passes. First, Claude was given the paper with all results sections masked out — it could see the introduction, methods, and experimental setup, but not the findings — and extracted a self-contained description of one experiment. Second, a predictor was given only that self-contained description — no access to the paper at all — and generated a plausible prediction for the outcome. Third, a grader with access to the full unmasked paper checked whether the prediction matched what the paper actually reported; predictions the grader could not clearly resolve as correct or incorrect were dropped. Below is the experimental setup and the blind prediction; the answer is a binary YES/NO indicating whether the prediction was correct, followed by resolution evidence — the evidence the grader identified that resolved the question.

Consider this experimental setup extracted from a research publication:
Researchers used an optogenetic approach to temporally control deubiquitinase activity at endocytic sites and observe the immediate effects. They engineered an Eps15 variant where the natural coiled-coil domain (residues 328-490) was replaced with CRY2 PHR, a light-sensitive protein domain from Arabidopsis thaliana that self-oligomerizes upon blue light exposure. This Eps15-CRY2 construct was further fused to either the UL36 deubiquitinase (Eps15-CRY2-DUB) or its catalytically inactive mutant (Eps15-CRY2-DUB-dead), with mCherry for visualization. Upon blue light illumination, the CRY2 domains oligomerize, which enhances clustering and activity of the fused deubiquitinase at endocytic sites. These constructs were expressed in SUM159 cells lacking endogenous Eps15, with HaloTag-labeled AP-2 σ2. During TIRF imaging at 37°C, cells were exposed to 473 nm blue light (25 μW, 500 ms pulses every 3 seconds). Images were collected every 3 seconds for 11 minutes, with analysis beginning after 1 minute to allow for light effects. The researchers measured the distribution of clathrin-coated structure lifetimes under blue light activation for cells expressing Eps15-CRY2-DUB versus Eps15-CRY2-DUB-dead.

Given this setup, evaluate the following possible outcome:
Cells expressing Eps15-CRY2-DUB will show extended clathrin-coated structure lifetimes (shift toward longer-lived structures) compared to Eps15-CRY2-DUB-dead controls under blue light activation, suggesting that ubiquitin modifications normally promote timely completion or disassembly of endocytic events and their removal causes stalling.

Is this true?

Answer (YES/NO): NO